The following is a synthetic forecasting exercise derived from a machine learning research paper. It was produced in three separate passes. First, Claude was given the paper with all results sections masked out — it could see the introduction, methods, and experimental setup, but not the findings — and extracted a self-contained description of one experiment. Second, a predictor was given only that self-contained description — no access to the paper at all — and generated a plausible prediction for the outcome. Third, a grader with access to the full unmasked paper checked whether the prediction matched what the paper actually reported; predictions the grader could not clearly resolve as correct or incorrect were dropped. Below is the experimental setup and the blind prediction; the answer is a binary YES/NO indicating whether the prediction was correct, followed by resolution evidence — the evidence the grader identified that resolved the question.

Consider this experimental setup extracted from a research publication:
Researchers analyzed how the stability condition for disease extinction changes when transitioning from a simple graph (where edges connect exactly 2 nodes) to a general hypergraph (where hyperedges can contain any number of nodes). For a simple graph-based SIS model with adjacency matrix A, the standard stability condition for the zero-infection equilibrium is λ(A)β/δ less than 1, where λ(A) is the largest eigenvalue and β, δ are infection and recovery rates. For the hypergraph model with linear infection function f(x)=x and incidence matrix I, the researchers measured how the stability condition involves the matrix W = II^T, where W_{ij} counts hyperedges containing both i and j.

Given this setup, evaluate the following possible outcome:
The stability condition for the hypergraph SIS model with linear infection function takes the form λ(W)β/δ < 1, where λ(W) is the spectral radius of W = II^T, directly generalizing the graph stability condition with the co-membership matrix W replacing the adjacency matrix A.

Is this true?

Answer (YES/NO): YES